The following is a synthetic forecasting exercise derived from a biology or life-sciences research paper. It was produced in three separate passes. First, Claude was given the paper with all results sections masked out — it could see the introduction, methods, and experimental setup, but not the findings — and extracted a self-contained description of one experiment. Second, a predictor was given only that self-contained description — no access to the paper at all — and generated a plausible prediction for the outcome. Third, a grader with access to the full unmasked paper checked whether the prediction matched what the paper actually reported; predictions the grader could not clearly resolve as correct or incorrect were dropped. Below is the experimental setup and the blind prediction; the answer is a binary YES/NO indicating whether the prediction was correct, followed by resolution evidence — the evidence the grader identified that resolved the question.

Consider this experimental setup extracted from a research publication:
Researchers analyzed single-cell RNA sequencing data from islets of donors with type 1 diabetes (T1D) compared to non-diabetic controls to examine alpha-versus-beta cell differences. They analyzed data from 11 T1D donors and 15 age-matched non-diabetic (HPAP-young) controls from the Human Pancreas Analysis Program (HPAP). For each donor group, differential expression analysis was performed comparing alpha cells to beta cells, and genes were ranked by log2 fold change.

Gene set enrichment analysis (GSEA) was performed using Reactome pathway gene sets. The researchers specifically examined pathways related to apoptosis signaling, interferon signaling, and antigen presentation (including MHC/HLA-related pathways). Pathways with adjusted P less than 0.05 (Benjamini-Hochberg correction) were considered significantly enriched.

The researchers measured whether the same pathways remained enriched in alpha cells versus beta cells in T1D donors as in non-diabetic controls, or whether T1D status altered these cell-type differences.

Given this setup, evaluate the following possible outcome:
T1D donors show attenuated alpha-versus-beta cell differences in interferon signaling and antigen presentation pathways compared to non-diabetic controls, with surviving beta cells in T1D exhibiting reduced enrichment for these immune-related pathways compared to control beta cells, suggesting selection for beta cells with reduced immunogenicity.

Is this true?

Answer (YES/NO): NO